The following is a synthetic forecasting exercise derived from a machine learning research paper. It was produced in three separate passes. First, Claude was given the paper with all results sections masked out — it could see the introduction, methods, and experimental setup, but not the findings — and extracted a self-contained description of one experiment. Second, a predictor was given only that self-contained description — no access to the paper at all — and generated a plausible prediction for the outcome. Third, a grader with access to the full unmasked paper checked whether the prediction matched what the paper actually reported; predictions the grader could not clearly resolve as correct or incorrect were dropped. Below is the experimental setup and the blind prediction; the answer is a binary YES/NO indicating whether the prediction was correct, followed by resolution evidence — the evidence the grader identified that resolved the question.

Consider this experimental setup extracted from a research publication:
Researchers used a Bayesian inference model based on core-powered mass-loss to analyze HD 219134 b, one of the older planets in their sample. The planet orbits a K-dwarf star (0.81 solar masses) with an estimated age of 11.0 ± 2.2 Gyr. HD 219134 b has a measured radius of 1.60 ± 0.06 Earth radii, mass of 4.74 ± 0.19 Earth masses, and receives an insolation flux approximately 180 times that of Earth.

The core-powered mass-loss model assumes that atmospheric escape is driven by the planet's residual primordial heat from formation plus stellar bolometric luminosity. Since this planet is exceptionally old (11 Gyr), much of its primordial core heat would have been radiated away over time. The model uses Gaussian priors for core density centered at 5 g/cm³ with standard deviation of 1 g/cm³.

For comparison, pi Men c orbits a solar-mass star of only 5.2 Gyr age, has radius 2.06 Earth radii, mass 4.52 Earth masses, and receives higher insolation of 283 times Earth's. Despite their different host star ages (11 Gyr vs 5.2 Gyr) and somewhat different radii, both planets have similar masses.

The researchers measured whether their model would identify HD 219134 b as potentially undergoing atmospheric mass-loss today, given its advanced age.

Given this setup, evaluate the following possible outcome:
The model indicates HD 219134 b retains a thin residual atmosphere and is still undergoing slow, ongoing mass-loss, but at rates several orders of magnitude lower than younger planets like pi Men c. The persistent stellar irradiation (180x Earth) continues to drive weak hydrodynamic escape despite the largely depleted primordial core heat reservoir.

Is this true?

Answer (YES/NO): NO